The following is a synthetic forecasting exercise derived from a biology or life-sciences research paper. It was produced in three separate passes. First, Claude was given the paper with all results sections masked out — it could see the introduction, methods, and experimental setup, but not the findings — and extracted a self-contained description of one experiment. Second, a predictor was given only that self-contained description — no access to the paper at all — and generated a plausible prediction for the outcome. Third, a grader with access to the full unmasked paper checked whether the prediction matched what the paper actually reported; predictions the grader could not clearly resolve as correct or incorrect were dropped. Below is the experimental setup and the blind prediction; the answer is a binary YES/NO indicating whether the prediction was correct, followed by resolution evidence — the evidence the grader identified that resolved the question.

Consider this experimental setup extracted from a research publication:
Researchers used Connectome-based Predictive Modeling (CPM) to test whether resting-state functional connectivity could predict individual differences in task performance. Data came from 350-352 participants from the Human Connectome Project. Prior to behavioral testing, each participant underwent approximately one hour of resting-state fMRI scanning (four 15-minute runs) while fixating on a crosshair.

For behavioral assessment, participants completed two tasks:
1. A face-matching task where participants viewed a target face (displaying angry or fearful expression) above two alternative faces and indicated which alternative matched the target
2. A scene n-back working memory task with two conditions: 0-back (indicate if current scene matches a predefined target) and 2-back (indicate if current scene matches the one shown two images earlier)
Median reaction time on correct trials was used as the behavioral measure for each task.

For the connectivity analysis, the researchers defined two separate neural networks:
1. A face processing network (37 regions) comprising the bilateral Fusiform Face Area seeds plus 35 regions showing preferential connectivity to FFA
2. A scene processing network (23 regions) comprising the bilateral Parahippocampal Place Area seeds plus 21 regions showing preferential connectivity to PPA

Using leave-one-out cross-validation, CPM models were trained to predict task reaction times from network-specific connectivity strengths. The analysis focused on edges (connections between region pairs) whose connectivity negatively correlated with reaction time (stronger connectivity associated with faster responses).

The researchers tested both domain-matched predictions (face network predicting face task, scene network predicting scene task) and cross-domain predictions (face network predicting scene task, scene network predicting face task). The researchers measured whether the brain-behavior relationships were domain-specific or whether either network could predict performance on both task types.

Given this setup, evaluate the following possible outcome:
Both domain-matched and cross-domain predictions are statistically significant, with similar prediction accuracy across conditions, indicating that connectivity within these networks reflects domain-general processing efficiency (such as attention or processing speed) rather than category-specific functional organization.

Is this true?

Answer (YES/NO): NO